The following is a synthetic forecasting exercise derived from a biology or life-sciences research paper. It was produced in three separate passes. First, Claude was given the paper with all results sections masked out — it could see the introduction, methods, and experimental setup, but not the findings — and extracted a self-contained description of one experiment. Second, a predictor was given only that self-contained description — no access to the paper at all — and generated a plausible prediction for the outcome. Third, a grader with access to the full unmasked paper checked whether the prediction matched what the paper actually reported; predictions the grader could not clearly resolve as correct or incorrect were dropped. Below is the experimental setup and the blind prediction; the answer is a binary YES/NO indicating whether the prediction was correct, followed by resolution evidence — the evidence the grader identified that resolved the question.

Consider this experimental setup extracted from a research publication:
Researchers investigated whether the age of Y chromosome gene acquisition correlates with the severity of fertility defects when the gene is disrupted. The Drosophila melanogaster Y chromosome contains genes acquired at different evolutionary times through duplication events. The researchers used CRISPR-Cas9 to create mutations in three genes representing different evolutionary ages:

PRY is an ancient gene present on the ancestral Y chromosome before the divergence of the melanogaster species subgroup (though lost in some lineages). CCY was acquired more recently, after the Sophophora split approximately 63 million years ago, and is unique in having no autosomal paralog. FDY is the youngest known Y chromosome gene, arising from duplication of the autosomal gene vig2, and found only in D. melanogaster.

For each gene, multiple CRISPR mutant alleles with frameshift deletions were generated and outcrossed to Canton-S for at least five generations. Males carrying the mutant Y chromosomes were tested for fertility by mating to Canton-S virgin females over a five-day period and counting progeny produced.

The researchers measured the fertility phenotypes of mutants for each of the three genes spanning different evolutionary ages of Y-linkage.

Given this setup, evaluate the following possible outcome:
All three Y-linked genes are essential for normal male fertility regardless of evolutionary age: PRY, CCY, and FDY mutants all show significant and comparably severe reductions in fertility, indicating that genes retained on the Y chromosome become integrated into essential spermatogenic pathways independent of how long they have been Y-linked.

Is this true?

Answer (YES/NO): NO